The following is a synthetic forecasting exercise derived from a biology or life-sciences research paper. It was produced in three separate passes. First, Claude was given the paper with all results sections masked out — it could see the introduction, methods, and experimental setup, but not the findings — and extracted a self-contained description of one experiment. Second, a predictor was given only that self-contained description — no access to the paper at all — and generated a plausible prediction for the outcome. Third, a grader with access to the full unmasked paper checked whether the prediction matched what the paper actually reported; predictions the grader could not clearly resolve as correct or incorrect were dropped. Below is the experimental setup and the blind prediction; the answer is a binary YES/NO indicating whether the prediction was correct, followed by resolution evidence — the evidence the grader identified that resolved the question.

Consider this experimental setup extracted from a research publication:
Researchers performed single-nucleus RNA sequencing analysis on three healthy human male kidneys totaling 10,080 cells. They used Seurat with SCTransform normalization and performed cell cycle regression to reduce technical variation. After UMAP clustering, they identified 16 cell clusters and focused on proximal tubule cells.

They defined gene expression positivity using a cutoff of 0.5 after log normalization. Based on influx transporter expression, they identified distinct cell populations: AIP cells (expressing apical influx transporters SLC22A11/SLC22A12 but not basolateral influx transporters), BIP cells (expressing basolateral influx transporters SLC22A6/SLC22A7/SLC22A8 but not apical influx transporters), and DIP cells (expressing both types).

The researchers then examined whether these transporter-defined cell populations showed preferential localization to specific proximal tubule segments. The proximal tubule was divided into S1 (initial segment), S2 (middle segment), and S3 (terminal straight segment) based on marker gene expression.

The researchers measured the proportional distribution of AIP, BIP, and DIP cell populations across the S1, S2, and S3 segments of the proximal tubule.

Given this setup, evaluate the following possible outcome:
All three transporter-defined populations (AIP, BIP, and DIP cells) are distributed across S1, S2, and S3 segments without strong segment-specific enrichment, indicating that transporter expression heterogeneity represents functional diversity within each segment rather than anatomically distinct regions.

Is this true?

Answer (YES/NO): NO